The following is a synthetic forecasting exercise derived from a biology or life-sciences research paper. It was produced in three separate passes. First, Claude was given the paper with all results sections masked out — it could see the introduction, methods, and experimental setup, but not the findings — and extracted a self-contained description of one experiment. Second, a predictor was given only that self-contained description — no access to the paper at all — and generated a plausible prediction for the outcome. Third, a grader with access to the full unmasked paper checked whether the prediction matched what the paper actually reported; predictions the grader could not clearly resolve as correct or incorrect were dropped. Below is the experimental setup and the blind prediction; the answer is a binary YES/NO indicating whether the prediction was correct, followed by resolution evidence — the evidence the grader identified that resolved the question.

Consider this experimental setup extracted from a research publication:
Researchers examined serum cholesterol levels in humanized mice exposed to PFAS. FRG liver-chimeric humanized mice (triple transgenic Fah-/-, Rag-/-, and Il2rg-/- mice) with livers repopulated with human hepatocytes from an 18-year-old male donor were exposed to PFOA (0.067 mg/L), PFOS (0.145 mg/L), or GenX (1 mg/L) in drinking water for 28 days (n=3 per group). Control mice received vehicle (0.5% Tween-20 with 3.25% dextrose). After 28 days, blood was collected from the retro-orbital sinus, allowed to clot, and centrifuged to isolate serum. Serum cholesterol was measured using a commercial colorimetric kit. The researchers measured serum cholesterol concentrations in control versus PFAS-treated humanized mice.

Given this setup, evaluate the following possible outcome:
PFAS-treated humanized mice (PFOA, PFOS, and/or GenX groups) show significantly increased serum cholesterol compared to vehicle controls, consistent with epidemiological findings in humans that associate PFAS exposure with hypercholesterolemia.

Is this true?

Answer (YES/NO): NO